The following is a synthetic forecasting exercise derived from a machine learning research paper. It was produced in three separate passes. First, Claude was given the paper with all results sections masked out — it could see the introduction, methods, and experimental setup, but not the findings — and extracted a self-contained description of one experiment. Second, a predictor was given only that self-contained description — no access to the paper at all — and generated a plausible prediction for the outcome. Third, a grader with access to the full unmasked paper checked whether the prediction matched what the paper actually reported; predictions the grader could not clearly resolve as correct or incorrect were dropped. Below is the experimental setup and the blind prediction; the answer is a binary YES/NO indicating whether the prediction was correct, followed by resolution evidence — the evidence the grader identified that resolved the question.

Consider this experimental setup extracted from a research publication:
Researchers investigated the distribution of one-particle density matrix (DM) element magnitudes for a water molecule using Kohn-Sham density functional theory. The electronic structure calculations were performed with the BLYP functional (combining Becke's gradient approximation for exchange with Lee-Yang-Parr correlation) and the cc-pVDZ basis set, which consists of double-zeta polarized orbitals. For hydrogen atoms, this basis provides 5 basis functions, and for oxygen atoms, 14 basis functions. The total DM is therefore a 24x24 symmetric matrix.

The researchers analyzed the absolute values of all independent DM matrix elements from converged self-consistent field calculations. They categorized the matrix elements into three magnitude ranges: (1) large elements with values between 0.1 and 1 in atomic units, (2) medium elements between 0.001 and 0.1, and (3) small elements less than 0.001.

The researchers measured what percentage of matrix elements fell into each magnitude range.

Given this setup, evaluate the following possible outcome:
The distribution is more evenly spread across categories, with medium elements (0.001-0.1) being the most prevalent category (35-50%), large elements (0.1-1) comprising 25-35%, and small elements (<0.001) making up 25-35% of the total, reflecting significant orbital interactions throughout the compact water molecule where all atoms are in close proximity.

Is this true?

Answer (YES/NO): NO